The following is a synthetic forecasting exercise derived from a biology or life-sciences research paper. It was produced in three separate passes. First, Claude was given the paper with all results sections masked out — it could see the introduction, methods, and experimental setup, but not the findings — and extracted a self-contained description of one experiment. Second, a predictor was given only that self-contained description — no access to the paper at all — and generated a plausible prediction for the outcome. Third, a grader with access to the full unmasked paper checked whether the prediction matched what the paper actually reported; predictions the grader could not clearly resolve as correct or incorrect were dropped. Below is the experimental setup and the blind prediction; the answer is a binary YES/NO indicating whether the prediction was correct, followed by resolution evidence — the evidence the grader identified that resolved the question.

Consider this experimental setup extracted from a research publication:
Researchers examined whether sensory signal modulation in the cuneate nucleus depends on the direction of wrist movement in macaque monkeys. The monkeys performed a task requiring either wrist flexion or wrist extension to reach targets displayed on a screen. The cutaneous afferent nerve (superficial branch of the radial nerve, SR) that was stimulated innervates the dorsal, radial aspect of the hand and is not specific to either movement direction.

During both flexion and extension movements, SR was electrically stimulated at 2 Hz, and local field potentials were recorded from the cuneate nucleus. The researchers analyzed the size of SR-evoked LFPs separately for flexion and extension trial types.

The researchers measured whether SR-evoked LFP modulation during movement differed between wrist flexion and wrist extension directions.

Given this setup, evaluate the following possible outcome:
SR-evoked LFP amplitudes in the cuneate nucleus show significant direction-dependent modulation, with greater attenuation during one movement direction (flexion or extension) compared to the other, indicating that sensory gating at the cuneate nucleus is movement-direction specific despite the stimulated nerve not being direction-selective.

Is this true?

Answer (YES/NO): NO